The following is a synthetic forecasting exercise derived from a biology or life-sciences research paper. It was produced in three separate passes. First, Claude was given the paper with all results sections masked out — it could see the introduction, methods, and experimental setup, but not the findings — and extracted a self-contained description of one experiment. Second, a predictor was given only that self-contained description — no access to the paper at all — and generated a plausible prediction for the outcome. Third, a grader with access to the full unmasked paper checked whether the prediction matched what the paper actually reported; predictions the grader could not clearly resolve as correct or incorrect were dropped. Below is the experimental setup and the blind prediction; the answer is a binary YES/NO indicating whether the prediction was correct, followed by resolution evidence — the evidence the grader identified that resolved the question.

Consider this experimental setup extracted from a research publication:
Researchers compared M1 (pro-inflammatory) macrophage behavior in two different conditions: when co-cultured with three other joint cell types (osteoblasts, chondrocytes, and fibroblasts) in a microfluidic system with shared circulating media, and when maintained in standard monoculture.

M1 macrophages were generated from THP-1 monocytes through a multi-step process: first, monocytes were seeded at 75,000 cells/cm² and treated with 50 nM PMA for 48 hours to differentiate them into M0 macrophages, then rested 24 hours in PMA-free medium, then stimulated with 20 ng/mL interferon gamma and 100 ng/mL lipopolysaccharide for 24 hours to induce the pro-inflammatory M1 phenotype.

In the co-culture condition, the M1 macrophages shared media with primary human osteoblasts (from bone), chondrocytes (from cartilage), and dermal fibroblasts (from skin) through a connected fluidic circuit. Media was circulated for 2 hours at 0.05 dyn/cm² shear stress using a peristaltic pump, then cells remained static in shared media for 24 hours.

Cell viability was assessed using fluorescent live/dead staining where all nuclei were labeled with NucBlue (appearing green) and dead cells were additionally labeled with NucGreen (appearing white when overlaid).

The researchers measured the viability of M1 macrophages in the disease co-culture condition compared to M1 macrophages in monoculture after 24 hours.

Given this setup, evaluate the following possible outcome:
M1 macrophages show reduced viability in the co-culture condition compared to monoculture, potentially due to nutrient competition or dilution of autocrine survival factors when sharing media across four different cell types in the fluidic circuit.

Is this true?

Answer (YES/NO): YES